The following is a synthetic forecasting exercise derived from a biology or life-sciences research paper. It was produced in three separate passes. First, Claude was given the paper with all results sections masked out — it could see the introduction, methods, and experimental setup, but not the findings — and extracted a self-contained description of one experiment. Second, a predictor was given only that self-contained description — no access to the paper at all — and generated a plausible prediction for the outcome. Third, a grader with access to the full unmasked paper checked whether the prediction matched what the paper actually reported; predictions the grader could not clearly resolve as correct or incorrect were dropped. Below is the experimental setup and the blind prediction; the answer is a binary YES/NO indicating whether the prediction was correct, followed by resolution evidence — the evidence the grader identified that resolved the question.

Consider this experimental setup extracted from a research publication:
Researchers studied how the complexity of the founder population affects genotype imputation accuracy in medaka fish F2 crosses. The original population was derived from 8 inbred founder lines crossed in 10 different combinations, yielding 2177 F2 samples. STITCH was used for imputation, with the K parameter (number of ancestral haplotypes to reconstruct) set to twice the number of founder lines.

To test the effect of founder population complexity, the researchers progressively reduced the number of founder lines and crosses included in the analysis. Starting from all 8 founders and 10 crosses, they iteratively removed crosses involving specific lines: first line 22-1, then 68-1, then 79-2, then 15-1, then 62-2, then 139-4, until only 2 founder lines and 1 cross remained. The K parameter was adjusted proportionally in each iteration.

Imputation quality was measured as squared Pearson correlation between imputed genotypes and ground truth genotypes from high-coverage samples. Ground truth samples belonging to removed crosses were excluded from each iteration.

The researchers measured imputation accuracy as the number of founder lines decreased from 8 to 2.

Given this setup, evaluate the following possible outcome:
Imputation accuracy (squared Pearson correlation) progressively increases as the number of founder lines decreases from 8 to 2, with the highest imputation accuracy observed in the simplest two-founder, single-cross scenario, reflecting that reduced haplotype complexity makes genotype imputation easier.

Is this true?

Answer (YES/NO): NO